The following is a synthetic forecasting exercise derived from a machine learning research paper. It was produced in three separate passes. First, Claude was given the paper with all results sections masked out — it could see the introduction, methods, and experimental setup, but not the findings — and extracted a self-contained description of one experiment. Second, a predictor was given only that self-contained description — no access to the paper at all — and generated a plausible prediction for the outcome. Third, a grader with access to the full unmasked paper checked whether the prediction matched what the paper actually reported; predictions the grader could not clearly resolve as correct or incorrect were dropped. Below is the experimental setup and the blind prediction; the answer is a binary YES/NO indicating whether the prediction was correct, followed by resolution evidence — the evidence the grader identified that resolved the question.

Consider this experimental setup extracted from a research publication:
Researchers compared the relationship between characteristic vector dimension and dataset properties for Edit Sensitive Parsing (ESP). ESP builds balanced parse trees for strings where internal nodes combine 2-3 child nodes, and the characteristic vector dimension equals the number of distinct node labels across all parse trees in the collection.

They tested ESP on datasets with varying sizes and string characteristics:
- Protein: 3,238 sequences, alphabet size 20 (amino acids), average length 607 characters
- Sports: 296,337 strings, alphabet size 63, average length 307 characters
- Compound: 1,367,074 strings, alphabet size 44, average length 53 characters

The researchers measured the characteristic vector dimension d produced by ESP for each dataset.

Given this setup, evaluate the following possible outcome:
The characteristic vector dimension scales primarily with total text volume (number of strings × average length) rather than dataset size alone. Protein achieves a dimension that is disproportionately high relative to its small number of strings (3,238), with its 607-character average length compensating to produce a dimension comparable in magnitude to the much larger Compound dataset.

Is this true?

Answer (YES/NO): NO